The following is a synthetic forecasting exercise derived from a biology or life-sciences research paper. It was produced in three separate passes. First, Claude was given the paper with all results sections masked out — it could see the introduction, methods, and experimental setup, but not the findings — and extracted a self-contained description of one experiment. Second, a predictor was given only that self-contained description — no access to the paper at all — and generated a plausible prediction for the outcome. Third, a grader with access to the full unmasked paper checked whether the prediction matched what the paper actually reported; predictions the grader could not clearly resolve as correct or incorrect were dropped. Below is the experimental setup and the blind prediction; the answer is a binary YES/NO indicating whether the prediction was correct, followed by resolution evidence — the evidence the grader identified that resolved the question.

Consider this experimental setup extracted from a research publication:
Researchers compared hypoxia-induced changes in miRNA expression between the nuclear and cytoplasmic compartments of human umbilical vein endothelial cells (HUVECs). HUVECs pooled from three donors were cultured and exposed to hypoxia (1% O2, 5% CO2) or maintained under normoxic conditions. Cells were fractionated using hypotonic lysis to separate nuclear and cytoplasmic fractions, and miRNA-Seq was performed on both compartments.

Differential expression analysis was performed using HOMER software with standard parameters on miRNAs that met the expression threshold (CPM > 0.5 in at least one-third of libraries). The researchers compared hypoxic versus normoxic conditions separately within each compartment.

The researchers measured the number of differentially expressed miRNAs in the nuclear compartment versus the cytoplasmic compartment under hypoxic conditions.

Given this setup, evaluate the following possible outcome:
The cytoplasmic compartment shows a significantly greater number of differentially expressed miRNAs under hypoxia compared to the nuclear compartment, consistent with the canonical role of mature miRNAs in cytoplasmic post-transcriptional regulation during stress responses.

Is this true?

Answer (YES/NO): NO